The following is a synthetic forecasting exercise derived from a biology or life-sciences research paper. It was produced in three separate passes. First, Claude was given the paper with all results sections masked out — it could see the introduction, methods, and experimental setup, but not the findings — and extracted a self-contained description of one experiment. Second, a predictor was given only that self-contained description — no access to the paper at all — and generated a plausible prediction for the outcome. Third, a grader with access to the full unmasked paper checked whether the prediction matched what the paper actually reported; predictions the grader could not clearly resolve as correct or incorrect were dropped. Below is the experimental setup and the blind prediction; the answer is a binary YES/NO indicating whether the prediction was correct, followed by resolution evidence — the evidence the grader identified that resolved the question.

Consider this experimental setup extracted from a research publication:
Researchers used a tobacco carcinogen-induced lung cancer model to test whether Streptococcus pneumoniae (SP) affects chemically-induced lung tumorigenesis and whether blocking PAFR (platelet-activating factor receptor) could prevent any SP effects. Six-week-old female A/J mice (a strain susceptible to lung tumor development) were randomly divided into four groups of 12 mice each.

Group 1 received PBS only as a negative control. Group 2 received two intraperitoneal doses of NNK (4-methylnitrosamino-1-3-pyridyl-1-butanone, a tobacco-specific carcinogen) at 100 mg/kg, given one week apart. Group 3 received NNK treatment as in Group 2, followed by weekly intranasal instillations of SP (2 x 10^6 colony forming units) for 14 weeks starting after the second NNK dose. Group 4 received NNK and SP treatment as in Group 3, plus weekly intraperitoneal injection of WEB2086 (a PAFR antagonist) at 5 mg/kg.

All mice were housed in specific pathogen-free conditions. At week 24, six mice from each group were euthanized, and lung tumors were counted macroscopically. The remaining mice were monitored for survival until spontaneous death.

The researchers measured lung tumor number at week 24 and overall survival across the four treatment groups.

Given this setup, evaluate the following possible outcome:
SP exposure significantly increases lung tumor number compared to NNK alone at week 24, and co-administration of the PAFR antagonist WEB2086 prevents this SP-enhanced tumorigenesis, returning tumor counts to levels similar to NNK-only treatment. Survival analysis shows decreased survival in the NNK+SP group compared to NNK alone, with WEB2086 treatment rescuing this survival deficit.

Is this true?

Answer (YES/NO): YES